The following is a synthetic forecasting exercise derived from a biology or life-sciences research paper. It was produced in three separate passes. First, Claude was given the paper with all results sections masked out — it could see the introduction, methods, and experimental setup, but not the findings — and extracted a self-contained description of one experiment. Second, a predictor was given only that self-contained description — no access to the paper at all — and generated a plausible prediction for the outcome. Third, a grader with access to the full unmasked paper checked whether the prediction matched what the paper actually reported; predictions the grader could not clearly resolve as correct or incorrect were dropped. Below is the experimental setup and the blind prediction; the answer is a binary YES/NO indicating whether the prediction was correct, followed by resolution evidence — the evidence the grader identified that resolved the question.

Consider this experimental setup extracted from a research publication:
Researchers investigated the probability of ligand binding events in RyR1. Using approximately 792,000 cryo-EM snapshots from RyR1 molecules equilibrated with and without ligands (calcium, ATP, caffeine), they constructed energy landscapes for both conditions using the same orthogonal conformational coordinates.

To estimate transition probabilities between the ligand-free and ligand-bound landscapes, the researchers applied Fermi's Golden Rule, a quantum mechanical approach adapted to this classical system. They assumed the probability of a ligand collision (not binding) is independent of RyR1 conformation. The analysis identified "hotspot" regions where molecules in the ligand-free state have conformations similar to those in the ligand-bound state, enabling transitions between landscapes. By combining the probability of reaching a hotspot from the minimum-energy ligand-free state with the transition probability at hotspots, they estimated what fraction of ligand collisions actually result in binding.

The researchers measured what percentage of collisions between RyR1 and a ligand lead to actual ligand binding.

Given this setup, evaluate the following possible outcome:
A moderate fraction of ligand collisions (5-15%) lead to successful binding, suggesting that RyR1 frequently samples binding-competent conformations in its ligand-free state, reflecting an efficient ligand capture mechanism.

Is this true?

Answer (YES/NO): NO